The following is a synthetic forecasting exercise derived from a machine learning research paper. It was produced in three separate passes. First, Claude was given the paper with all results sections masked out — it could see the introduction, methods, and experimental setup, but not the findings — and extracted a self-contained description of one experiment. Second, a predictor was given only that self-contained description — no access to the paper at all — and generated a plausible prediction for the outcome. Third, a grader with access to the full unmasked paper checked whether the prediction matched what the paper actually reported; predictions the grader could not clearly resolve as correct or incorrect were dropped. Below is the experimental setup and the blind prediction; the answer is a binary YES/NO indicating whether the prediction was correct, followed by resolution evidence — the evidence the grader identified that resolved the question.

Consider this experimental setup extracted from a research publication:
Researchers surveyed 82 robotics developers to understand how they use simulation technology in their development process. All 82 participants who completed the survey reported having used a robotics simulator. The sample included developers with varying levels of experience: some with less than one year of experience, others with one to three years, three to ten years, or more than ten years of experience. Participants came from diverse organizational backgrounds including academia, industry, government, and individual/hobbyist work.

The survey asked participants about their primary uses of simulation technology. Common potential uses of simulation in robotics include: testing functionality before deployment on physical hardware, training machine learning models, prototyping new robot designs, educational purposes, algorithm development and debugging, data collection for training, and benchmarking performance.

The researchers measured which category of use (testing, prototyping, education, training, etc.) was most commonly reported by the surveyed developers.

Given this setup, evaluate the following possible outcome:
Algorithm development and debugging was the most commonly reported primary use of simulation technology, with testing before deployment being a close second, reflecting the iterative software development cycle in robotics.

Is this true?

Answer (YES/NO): NO